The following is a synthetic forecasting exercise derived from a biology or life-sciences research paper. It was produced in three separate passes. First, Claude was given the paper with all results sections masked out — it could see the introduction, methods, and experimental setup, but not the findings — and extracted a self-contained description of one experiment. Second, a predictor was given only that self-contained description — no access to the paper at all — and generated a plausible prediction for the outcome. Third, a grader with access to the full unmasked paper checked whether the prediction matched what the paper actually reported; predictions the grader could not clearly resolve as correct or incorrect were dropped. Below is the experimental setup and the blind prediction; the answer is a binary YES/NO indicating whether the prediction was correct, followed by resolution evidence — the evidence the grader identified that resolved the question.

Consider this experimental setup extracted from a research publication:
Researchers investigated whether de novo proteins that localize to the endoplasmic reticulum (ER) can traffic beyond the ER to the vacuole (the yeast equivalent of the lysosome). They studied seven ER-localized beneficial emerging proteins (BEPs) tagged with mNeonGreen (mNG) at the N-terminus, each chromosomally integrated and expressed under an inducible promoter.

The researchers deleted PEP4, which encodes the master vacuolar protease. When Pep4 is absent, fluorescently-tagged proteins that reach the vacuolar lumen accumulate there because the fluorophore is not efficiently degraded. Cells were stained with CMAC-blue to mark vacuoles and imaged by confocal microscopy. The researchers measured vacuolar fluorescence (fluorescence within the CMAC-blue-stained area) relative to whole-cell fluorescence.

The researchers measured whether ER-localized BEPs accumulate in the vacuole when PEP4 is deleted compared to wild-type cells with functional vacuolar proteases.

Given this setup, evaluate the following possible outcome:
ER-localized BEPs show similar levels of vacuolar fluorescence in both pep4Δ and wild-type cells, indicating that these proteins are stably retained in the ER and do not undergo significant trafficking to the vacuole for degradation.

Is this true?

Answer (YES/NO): NO